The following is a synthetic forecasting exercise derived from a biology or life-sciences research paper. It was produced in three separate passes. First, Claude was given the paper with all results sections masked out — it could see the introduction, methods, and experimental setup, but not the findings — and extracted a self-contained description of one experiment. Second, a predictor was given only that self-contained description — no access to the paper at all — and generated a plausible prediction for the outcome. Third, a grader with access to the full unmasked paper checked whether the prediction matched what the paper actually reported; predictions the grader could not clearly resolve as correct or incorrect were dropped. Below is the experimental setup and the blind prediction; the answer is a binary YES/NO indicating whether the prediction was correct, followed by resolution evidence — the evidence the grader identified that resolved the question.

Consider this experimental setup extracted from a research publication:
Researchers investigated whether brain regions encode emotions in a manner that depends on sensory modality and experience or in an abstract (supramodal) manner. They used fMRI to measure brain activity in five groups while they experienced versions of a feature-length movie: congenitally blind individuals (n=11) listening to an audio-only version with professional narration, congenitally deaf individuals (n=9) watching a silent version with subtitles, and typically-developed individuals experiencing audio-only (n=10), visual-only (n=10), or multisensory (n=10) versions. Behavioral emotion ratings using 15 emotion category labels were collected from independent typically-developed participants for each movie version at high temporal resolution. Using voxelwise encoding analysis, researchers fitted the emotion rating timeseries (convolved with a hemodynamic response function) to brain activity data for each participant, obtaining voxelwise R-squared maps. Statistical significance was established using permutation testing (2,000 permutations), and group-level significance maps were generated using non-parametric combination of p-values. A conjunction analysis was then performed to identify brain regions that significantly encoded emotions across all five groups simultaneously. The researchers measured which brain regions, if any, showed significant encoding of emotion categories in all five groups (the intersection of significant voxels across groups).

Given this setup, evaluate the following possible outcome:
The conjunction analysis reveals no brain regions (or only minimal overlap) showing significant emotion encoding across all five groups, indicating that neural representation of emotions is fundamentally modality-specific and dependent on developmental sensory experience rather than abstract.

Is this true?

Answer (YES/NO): NO